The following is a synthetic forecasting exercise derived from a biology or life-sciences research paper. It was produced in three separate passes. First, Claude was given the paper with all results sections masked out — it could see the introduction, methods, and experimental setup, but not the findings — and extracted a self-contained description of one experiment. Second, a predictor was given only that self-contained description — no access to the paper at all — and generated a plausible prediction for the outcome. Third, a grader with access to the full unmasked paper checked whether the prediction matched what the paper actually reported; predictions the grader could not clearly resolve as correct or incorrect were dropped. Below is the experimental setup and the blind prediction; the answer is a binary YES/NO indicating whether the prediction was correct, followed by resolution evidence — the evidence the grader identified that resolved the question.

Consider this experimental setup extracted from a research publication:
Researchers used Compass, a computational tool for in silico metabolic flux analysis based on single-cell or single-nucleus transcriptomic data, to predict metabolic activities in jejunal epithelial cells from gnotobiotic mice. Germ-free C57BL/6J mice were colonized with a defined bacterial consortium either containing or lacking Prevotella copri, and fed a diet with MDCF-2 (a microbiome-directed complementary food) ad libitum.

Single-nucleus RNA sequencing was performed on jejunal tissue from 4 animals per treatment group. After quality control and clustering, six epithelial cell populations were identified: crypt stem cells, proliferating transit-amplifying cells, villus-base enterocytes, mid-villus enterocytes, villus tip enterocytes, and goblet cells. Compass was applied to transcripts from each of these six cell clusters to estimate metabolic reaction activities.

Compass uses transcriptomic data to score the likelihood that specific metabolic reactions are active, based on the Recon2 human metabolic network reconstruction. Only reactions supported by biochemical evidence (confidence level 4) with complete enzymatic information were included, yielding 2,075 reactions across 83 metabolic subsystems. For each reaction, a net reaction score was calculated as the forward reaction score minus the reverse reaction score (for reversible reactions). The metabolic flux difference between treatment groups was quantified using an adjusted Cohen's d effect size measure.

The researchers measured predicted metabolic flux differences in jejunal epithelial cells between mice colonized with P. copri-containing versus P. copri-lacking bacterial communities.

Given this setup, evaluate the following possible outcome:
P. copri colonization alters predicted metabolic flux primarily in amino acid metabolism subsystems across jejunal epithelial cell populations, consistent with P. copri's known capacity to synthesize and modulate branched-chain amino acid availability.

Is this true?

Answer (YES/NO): NO